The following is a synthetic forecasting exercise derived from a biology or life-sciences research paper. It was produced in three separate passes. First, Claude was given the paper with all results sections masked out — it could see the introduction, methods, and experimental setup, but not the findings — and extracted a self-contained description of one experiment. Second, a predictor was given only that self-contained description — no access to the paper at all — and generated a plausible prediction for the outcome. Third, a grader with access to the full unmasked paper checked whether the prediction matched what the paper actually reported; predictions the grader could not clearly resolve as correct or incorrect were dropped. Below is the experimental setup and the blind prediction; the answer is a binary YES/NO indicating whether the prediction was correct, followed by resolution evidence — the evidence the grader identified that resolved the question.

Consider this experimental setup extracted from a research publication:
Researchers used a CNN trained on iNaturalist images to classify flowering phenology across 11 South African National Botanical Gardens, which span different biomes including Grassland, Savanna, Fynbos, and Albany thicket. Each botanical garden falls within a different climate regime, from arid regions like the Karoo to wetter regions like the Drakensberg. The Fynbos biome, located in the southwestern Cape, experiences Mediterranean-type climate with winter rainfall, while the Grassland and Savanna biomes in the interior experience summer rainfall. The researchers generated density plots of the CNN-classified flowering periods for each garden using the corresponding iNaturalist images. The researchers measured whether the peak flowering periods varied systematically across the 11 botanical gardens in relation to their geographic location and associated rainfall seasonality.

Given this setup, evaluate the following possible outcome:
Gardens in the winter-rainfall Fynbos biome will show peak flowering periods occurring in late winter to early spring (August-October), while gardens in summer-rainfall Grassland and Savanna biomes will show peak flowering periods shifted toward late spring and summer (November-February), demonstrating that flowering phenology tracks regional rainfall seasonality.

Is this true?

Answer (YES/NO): NO